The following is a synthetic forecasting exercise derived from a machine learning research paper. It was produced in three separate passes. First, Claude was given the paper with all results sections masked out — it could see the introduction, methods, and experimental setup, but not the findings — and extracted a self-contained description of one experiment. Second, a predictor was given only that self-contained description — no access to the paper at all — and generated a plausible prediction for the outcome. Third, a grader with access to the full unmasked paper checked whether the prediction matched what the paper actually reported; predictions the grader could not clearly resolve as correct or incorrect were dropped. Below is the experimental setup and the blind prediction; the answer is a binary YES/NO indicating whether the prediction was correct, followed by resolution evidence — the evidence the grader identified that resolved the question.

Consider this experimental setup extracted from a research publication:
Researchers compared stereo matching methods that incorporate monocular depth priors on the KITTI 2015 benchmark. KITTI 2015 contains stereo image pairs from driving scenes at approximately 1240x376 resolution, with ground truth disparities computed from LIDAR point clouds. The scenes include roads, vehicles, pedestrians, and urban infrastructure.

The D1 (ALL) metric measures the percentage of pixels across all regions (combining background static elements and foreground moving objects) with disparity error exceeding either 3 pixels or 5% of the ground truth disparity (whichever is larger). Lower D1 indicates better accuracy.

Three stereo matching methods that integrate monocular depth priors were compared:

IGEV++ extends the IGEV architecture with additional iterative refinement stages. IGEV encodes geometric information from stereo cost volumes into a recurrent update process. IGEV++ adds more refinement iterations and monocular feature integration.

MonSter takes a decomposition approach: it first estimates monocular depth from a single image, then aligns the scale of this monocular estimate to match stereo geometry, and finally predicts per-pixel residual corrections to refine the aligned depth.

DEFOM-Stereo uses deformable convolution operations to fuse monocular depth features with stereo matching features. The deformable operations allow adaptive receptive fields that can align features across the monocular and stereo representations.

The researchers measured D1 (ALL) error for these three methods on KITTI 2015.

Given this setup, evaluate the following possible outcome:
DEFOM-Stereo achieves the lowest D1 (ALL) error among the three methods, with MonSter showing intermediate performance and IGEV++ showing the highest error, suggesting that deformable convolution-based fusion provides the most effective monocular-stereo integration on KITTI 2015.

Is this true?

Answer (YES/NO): NO